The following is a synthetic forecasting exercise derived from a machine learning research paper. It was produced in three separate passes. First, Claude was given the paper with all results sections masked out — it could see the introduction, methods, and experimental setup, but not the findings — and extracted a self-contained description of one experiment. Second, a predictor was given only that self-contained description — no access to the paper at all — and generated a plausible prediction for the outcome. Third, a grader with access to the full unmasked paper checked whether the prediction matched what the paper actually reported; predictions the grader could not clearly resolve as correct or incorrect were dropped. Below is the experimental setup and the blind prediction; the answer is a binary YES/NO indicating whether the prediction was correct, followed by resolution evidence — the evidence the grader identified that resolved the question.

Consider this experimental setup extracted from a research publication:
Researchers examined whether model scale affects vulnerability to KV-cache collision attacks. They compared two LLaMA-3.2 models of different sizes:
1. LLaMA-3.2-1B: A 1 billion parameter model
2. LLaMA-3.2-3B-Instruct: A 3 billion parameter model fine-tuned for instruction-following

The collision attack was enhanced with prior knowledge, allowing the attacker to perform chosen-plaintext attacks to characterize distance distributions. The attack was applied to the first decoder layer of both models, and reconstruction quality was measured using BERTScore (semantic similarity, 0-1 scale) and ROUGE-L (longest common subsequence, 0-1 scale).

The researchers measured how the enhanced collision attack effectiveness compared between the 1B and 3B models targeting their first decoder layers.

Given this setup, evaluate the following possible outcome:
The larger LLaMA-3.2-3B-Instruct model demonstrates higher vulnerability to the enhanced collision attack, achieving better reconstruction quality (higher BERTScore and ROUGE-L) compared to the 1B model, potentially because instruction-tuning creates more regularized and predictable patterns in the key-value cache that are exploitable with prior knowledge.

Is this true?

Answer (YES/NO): NO